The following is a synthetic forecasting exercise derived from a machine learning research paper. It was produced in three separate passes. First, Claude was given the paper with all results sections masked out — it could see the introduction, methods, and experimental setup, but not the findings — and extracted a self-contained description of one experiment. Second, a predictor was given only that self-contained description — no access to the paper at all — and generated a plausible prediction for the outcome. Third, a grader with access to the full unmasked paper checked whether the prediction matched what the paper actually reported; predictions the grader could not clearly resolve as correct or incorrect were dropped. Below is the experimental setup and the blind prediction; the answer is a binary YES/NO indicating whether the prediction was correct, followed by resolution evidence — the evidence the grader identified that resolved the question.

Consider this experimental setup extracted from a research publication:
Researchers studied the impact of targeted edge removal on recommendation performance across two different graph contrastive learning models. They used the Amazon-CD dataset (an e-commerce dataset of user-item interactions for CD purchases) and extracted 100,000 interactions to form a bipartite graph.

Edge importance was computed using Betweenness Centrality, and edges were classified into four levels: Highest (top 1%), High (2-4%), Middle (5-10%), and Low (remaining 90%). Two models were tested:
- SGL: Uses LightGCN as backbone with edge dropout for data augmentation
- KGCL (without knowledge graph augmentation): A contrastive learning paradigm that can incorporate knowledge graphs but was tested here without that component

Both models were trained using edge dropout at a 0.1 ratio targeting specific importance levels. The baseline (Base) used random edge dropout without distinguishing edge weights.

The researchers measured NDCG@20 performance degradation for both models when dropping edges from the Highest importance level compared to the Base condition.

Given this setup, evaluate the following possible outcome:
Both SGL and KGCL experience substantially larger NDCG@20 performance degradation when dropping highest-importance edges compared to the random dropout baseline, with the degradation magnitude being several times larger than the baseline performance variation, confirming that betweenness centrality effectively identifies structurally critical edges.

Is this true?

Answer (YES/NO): YES